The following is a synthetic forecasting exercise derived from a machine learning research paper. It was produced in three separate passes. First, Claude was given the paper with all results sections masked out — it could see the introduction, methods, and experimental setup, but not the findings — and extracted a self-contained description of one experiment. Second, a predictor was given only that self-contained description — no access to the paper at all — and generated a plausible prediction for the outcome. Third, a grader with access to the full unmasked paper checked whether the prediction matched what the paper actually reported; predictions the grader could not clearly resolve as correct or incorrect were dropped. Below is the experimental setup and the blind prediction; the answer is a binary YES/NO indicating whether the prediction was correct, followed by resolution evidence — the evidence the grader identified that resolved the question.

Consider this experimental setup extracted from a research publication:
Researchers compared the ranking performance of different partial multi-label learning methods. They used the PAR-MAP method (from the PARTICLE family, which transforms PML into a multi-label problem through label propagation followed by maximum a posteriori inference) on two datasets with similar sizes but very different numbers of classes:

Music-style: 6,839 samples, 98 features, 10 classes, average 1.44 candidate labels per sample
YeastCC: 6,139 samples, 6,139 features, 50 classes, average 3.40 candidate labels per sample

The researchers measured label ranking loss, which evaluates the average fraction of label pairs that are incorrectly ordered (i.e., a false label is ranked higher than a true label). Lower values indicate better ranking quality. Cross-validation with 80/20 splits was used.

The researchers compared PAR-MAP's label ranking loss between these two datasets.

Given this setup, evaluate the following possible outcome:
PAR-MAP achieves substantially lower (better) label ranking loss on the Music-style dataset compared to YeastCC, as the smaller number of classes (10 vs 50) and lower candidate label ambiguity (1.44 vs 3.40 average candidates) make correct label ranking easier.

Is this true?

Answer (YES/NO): YES